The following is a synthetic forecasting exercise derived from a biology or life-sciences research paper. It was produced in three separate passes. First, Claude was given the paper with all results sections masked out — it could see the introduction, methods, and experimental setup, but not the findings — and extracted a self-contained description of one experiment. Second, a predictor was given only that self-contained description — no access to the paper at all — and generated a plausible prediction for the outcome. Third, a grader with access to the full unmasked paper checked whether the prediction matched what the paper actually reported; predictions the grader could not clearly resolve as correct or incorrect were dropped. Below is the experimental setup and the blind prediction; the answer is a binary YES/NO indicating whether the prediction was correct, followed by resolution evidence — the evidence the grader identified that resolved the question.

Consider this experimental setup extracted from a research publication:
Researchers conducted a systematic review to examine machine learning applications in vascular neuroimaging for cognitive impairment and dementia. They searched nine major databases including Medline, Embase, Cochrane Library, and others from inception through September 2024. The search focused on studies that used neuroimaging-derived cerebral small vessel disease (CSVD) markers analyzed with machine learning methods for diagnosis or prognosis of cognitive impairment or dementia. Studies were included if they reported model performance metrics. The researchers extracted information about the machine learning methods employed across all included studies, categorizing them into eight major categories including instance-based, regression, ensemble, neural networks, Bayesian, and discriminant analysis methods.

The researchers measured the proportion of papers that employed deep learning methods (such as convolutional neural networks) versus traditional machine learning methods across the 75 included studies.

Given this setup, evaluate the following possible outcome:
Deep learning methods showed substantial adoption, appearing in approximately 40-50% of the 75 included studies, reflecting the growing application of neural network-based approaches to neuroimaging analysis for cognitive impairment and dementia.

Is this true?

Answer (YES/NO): NO